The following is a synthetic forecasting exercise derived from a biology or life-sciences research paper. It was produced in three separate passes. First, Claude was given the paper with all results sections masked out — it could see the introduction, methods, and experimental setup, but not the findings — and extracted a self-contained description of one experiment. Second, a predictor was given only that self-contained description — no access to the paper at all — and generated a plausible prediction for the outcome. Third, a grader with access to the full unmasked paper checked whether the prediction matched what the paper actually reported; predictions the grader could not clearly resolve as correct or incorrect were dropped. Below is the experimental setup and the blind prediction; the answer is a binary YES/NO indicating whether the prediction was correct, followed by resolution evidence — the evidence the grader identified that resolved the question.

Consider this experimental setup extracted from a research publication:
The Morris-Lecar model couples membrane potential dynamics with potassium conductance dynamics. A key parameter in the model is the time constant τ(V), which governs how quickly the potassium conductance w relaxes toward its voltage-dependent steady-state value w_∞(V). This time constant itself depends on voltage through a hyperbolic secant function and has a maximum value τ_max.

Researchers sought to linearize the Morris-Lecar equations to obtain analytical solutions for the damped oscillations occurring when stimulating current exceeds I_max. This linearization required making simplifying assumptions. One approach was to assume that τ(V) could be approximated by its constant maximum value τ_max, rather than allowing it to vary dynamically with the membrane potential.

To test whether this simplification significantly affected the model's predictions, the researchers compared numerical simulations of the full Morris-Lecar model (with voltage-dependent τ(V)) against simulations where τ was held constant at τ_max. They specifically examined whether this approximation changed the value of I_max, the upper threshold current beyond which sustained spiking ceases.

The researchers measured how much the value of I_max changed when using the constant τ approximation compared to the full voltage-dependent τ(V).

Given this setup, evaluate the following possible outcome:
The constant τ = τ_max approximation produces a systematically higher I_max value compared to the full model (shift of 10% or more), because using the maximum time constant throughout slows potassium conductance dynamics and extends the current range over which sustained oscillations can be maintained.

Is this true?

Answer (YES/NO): NO